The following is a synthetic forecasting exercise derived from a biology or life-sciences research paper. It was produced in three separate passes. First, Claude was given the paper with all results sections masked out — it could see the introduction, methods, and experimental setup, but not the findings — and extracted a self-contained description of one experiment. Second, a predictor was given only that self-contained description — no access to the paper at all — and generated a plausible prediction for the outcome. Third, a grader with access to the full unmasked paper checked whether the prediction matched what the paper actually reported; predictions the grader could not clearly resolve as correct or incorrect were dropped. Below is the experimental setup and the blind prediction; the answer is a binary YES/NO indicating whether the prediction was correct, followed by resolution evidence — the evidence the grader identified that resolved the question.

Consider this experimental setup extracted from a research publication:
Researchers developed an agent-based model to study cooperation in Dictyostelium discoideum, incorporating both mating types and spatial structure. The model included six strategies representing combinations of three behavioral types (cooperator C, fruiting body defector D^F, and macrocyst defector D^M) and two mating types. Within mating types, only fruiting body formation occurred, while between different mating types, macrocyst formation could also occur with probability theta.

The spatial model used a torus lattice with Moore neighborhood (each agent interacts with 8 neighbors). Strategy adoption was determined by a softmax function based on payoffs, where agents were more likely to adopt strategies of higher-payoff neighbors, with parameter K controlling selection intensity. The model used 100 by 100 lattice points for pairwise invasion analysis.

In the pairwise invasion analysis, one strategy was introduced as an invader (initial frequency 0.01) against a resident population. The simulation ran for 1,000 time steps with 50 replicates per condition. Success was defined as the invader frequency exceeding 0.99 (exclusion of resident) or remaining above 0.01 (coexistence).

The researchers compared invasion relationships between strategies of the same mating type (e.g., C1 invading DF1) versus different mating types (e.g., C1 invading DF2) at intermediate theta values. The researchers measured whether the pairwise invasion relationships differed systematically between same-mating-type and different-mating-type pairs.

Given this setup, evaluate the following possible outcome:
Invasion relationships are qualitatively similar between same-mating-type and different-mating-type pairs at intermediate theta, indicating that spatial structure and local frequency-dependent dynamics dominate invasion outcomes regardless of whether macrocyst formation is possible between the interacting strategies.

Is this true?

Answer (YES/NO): NO